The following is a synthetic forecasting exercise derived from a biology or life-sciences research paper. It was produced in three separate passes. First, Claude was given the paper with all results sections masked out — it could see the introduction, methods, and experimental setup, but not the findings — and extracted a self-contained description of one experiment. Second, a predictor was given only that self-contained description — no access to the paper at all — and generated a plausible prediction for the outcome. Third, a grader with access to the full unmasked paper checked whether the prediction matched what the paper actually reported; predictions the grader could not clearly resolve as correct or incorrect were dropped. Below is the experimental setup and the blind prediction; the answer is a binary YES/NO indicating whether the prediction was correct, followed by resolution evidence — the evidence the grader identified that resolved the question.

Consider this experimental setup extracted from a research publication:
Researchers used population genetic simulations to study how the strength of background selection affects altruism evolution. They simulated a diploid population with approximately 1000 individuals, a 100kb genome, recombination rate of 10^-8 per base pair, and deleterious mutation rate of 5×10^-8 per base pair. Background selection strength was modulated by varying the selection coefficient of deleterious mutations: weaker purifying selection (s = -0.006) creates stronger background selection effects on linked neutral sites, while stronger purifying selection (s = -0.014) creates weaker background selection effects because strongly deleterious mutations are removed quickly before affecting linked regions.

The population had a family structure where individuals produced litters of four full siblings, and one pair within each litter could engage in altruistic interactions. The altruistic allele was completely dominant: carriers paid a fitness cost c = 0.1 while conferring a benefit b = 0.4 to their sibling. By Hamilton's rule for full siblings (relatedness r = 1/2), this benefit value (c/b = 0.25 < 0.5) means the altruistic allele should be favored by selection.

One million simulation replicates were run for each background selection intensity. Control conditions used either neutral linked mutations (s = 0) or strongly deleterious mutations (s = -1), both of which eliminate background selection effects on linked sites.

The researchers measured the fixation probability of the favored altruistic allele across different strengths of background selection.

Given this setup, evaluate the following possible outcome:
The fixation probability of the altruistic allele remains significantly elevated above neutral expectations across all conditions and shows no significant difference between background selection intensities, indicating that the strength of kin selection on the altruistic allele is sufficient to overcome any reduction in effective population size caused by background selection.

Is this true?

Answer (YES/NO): NO